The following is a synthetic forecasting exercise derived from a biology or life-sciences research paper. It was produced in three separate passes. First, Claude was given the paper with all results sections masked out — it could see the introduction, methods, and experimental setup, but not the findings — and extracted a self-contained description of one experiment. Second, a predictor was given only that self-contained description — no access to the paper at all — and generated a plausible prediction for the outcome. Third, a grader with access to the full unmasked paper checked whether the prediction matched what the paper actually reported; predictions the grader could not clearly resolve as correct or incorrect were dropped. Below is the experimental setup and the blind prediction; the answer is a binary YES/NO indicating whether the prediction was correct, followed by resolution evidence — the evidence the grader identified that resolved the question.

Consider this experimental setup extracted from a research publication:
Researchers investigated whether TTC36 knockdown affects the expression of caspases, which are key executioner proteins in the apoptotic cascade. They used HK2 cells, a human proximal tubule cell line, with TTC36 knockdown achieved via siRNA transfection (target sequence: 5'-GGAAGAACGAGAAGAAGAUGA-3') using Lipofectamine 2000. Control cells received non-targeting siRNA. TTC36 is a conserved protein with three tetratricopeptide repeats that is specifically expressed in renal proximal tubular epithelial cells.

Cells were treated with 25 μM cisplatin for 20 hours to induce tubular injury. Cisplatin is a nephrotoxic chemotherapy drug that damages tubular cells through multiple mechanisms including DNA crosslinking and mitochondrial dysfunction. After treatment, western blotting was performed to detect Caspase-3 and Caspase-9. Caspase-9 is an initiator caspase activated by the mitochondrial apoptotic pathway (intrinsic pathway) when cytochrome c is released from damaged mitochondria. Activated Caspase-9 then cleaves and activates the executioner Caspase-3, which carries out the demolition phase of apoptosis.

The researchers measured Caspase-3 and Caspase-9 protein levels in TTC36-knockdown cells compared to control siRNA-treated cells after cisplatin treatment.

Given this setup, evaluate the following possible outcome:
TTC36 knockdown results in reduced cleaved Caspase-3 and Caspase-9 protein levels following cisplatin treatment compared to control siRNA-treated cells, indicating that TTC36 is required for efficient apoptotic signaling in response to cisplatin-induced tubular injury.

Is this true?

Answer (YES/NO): NO